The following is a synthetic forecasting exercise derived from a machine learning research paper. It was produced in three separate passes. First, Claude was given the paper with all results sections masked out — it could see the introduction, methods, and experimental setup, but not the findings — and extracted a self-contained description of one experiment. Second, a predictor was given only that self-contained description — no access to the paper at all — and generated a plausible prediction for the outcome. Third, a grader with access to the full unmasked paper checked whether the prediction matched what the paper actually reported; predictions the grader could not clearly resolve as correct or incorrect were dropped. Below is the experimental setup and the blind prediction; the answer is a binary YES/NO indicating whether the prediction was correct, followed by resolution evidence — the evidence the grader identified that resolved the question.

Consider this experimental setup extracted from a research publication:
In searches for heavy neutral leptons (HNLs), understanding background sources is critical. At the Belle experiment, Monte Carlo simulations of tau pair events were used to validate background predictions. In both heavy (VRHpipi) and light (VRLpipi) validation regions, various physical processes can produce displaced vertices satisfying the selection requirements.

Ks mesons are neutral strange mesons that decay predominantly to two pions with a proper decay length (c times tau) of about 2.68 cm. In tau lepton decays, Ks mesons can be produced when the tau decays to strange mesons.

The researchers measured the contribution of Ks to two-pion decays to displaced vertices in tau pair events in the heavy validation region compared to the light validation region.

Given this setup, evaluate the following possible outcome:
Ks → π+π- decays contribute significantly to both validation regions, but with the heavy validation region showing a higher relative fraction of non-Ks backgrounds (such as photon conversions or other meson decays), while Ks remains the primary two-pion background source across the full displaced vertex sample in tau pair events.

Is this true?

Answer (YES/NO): NO